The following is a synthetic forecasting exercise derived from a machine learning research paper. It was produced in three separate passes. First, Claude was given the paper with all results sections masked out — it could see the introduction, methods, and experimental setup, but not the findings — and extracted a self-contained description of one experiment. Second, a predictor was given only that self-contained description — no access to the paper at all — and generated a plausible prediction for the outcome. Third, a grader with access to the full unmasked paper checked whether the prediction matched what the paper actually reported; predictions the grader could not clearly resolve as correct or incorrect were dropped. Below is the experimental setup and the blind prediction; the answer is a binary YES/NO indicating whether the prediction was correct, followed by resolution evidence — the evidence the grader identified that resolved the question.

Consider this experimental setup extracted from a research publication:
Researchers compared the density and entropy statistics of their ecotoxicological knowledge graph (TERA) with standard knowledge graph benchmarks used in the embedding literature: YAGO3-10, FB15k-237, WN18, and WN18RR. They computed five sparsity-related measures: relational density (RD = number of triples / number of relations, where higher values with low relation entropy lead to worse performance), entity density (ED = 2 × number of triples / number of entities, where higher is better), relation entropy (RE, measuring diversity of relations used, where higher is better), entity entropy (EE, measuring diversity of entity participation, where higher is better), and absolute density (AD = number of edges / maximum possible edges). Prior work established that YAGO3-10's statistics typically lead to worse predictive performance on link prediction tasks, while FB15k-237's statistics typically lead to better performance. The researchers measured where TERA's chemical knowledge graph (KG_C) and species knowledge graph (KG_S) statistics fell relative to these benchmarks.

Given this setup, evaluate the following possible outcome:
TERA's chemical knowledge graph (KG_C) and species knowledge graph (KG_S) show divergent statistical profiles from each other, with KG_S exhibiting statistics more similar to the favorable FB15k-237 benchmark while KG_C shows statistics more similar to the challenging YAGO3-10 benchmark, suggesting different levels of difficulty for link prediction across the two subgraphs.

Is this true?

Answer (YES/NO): NO